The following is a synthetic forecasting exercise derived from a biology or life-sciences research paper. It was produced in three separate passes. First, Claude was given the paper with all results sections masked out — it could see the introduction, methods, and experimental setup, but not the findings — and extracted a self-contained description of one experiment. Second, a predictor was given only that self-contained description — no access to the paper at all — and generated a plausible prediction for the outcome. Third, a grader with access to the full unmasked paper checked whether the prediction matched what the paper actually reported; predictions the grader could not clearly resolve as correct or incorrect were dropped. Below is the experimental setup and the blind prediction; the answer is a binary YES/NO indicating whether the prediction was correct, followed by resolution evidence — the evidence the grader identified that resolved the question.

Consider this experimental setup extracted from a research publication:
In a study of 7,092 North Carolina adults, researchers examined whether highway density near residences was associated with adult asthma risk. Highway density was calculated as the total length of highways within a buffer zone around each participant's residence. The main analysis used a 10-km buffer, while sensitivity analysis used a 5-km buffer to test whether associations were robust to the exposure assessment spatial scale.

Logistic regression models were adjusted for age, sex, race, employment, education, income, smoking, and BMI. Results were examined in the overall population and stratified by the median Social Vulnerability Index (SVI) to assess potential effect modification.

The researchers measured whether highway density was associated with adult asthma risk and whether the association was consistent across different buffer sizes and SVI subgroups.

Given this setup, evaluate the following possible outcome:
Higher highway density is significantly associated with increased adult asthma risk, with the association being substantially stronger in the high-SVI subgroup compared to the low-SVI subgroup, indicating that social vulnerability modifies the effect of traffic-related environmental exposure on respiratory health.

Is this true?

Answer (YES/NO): NO